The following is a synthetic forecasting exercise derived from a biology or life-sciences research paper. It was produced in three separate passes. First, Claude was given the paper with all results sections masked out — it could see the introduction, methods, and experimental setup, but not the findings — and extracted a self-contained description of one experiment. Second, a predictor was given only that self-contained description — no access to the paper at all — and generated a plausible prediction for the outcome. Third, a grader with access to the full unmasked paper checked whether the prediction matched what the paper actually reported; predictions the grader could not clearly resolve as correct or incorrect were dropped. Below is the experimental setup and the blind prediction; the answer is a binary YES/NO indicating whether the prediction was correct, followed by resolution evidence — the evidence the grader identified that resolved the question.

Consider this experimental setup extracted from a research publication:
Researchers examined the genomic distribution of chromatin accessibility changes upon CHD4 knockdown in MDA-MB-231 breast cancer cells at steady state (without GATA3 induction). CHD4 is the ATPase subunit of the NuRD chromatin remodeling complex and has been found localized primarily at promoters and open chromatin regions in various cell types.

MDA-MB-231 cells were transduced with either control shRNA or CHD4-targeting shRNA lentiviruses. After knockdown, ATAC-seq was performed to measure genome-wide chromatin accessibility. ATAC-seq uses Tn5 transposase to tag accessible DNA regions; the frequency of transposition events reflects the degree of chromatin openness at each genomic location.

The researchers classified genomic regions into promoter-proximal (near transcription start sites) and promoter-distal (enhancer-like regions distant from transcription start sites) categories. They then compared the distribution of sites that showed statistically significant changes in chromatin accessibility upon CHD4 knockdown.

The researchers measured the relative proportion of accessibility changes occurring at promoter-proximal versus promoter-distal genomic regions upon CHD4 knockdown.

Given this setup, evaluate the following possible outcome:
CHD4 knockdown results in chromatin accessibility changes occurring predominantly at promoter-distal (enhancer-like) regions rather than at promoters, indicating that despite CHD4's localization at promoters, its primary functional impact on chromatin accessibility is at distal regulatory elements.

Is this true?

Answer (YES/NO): YES